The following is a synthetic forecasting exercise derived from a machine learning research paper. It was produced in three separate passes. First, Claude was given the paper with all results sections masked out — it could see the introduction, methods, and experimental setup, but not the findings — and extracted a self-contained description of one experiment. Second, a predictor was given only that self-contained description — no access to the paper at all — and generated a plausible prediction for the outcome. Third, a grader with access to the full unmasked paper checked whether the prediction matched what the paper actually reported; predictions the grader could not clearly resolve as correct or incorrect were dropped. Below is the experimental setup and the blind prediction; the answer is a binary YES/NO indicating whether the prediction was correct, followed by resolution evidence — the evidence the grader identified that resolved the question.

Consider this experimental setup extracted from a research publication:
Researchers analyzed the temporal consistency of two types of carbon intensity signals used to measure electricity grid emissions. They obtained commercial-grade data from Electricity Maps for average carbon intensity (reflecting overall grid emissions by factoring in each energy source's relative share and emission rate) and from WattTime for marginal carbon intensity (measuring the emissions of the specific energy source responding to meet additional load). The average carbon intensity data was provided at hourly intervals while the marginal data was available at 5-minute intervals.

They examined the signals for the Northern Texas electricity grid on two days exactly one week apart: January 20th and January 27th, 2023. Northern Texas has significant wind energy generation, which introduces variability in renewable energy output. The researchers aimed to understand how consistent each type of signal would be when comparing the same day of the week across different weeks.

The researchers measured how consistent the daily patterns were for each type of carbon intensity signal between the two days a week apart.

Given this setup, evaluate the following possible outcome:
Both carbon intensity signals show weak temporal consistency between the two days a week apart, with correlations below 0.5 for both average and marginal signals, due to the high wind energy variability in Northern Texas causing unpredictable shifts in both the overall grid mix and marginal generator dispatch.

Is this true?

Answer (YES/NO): NO